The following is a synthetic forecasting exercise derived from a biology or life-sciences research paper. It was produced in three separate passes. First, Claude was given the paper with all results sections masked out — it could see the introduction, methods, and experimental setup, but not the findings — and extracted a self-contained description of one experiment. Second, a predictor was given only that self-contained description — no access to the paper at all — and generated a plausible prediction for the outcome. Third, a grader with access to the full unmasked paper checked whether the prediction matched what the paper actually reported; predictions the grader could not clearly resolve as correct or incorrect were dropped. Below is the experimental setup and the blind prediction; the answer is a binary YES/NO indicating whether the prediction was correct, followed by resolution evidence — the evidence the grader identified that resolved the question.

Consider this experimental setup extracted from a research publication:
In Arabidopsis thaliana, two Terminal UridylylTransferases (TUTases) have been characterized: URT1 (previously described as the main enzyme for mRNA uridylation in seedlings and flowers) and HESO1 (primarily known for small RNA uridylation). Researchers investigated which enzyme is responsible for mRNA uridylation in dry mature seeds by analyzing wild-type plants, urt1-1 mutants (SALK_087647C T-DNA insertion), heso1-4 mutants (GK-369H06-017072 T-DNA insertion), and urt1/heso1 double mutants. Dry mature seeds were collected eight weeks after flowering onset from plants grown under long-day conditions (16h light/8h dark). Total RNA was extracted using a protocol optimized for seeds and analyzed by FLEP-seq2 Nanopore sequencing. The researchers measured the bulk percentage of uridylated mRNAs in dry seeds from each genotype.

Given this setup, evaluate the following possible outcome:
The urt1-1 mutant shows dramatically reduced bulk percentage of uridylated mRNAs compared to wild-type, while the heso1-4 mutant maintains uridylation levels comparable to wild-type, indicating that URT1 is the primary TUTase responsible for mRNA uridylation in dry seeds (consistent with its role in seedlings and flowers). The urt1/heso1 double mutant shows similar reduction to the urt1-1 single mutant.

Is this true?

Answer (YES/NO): NO